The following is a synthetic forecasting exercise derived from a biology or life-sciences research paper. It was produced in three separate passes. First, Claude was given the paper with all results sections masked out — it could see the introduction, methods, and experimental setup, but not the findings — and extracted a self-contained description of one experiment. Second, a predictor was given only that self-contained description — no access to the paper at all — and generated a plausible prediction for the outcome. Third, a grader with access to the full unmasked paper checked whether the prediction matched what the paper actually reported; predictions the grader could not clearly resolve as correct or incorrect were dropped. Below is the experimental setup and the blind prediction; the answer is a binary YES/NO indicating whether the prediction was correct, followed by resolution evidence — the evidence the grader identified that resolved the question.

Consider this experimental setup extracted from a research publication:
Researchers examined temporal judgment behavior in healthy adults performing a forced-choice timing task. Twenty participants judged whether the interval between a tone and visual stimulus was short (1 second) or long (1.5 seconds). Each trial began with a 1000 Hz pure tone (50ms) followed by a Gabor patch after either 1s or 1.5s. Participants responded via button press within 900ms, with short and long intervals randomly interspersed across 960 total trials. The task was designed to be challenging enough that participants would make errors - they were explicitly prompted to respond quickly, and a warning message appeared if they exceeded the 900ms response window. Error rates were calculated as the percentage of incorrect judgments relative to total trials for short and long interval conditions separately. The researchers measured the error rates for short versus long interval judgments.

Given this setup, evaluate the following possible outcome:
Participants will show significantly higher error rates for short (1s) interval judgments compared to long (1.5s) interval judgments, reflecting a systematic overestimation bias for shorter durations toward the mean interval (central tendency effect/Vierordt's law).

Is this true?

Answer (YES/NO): NO